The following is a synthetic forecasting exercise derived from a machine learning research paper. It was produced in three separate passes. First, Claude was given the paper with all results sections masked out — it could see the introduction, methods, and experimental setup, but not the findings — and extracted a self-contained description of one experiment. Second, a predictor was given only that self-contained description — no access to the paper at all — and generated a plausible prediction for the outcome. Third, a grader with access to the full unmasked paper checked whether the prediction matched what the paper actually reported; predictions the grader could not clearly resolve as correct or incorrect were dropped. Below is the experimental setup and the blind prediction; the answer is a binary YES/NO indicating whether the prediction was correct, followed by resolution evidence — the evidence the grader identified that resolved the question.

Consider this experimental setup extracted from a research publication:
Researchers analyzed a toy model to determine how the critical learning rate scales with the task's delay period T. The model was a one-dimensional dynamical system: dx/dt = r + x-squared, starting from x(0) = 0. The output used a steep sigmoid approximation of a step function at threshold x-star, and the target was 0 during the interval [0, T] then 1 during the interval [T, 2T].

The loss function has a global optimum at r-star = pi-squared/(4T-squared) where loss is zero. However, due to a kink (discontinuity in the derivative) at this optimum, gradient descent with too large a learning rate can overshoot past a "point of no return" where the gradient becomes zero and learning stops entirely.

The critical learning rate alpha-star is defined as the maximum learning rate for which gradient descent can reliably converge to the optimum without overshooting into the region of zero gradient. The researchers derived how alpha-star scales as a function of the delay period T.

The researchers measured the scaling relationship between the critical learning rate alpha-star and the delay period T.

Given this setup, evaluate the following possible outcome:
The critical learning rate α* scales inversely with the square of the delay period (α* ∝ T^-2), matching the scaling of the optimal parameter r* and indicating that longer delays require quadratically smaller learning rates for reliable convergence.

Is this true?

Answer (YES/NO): NO